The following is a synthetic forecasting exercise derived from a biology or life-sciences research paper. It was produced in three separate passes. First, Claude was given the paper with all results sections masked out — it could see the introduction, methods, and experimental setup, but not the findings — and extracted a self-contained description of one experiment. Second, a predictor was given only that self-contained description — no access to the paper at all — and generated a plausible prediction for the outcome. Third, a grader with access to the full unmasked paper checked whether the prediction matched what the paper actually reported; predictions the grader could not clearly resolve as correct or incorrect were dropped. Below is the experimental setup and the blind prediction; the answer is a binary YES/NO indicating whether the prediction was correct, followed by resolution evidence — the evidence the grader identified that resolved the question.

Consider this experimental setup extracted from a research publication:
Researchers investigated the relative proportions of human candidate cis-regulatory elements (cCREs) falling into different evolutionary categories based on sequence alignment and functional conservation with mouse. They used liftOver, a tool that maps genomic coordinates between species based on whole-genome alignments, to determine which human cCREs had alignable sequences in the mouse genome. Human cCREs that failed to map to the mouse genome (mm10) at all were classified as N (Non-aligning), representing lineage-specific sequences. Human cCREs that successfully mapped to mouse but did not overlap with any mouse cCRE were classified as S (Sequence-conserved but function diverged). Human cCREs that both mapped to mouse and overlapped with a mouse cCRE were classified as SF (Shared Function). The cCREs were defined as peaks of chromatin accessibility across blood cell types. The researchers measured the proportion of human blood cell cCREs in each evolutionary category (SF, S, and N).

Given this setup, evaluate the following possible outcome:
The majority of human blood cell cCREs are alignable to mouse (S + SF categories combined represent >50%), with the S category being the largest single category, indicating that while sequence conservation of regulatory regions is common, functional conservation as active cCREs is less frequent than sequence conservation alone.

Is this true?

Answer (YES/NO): YES